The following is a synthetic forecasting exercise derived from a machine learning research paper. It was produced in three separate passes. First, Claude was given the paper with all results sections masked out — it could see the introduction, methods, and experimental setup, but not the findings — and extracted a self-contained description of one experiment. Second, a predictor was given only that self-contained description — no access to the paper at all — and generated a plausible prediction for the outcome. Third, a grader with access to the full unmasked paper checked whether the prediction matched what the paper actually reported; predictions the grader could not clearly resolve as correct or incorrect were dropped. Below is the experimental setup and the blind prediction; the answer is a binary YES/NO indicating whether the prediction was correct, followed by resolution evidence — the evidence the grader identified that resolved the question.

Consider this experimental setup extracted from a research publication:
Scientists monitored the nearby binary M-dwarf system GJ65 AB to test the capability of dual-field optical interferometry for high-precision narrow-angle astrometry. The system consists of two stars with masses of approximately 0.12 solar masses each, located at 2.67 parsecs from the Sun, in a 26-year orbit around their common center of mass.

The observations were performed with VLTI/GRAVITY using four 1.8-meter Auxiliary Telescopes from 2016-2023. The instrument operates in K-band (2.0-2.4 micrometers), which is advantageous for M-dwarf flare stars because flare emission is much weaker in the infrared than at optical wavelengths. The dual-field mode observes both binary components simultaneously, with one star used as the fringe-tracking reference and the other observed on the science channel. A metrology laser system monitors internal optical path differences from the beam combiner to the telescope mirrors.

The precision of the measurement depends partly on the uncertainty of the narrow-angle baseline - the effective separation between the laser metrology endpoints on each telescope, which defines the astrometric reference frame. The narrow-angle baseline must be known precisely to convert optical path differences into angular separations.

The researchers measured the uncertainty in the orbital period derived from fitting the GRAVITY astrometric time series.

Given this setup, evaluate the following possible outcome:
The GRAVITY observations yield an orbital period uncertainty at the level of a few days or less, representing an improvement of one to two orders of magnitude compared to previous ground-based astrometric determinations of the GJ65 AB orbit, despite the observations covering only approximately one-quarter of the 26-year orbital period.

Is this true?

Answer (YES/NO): YES